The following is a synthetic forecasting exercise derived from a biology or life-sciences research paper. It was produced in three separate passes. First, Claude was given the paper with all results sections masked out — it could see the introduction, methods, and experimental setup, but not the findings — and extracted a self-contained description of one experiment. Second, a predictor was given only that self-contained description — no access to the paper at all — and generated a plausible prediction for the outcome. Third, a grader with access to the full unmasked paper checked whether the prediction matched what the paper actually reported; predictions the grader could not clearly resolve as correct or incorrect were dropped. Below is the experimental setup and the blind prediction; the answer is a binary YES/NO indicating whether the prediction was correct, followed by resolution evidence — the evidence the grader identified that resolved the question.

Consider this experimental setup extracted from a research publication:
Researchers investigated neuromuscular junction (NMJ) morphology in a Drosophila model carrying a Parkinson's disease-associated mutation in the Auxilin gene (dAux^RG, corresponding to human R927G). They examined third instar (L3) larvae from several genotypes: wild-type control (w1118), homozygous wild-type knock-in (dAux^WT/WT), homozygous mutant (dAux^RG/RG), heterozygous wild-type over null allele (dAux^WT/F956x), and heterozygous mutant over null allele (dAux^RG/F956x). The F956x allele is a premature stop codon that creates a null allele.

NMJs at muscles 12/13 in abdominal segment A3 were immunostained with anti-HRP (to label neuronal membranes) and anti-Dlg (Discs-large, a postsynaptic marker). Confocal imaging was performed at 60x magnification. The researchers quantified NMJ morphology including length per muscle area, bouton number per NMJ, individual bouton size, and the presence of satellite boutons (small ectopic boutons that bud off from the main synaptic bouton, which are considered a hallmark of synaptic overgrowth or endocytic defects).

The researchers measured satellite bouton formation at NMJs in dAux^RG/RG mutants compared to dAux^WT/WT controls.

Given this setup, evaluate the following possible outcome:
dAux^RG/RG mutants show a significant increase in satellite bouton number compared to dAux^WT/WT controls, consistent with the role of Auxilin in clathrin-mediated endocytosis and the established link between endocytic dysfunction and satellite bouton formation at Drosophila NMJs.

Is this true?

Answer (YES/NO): NO